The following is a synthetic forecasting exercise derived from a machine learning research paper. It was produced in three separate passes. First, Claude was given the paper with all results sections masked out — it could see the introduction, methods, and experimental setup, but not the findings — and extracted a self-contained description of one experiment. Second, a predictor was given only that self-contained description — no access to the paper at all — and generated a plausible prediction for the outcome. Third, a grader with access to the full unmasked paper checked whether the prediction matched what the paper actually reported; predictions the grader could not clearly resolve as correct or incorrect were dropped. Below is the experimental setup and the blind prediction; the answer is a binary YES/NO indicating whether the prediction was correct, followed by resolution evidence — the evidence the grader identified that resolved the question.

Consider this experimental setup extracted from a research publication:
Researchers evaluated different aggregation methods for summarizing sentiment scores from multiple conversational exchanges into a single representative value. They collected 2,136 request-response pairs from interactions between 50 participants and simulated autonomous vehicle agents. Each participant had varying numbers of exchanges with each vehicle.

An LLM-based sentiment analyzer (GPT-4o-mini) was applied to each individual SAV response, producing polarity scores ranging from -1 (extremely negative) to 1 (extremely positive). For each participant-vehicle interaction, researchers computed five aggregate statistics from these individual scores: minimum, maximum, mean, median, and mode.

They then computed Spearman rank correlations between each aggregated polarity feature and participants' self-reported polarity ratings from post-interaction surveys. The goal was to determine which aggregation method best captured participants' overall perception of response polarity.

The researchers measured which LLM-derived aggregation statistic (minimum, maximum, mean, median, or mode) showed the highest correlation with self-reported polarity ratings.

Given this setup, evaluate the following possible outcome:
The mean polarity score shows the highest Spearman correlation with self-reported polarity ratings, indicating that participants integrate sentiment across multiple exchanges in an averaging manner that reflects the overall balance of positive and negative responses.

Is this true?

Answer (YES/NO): NO